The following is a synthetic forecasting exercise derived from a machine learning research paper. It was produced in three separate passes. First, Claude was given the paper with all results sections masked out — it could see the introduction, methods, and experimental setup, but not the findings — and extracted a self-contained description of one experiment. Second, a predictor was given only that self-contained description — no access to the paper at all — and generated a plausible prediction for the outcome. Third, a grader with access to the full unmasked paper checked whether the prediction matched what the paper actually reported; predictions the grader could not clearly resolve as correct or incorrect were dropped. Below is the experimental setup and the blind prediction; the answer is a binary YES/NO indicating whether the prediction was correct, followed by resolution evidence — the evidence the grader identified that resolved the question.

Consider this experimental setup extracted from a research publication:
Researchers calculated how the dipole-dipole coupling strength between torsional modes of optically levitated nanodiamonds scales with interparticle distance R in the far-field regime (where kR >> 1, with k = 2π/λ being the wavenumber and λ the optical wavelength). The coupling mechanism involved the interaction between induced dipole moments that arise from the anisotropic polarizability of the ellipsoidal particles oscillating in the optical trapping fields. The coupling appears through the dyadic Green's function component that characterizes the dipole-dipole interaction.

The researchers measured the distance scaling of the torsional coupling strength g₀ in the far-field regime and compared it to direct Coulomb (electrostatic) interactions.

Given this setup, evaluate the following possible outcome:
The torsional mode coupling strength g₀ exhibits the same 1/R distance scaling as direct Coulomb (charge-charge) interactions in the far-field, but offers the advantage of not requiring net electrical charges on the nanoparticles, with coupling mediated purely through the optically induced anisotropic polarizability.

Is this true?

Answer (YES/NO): NO